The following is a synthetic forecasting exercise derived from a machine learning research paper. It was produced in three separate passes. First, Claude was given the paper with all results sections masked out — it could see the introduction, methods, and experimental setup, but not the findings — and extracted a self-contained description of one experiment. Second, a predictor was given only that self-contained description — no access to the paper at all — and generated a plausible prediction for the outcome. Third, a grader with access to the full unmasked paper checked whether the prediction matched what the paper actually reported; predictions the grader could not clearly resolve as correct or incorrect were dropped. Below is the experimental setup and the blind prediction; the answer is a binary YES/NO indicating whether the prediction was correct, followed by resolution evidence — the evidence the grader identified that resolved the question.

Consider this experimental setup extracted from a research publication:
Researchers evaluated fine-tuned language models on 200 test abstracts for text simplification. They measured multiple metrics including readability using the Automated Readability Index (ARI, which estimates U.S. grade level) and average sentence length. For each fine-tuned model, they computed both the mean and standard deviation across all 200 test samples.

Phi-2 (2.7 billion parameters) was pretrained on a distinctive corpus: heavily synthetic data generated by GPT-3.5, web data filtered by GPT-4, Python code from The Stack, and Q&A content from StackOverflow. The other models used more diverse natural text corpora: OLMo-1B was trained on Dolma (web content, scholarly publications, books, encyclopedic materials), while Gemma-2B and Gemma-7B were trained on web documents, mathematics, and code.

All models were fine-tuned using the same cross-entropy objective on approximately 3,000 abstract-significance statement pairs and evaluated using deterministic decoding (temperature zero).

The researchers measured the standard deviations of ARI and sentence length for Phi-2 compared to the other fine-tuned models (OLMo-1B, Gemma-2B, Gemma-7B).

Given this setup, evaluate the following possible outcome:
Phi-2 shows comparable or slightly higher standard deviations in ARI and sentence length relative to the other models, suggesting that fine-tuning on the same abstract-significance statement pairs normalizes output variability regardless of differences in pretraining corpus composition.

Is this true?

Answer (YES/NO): NO